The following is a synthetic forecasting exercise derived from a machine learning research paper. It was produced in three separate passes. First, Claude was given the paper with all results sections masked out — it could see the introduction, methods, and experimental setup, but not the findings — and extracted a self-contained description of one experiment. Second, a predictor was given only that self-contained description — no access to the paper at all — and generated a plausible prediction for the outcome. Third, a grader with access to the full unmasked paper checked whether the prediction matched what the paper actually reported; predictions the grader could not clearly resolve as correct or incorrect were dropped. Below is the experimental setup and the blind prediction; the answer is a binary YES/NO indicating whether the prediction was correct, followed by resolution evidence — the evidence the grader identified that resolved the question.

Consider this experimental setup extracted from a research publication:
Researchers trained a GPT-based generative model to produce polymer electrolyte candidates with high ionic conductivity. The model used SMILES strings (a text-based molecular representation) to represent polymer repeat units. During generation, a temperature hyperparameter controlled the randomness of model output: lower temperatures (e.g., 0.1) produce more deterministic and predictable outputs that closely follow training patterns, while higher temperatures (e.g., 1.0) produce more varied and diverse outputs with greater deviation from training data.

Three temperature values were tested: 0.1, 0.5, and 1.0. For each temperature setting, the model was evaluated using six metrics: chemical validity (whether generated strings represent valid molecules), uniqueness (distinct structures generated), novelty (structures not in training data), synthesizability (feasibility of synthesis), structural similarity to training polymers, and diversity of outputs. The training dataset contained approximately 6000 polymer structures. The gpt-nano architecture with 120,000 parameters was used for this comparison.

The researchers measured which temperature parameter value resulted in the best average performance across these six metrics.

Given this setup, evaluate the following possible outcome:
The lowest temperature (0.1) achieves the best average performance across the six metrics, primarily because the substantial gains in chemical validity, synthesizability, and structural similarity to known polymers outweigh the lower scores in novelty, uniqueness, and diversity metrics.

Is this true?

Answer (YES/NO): NO